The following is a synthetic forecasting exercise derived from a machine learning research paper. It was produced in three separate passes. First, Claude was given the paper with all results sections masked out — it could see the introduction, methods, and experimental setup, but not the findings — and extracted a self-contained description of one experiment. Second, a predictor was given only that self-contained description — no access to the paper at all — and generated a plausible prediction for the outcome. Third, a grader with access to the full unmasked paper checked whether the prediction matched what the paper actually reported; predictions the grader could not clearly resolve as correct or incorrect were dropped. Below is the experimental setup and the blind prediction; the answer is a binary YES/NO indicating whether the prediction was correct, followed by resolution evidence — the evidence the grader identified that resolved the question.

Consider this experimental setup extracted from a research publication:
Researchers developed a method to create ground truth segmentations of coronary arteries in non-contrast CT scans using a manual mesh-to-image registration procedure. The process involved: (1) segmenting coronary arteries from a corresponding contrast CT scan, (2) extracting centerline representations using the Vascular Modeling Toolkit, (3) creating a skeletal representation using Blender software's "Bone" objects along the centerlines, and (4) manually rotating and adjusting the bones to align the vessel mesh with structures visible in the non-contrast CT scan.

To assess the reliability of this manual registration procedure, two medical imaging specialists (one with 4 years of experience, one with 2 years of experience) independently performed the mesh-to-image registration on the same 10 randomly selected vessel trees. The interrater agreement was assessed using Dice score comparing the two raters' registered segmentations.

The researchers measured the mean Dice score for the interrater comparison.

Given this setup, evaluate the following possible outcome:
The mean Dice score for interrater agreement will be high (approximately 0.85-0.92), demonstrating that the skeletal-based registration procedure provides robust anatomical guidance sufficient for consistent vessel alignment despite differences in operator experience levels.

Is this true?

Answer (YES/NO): NO